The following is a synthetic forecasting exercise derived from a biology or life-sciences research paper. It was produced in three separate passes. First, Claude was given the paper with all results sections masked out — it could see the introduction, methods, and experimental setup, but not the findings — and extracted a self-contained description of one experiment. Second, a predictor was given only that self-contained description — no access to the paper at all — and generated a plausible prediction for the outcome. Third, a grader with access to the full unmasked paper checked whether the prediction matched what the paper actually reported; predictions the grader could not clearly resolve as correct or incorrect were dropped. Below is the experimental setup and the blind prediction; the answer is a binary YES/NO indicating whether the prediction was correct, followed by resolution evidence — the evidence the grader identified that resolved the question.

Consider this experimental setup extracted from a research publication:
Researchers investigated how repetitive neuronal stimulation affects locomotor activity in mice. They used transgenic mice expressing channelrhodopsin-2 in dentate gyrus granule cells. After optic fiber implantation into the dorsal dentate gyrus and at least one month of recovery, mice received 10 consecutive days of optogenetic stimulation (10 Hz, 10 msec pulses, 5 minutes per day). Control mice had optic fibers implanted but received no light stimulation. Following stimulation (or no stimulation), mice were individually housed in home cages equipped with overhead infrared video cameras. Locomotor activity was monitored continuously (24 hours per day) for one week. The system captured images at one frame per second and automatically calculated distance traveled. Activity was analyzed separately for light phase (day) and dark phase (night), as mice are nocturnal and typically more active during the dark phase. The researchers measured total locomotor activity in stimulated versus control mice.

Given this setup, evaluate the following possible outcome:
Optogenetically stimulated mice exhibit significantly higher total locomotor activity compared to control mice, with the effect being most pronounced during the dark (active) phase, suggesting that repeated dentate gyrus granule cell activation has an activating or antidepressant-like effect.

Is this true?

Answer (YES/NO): NO